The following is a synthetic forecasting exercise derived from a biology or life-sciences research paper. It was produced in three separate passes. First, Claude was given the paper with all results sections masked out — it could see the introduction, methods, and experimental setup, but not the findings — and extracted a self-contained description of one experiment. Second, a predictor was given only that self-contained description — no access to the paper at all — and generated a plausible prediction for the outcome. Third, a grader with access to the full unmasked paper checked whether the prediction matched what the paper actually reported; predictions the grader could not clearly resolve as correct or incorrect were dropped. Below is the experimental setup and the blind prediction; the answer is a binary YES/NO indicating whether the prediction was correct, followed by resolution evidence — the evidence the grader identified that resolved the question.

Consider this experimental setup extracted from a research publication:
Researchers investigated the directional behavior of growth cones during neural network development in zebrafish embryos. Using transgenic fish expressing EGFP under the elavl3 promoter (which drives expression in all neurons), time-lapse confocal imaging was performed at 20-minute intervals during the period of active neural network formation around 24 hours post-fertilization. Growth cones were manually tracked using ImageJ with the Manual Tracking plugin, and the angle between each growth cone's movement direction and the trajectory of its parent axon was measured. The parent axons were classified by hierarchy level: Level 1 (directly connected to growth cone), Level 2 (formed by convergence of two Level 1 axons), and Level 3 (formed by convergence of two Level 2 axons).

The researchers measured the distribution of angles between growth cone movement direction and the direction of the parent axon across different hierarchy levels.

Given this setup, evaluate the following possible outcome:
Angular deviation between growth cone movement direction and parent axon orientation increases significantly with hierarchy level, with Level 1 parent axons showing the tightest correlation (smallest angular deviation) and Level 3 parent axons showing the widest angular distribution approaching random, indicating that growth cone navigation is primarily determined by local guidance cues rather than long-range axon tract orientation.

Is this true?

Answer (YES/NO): NO